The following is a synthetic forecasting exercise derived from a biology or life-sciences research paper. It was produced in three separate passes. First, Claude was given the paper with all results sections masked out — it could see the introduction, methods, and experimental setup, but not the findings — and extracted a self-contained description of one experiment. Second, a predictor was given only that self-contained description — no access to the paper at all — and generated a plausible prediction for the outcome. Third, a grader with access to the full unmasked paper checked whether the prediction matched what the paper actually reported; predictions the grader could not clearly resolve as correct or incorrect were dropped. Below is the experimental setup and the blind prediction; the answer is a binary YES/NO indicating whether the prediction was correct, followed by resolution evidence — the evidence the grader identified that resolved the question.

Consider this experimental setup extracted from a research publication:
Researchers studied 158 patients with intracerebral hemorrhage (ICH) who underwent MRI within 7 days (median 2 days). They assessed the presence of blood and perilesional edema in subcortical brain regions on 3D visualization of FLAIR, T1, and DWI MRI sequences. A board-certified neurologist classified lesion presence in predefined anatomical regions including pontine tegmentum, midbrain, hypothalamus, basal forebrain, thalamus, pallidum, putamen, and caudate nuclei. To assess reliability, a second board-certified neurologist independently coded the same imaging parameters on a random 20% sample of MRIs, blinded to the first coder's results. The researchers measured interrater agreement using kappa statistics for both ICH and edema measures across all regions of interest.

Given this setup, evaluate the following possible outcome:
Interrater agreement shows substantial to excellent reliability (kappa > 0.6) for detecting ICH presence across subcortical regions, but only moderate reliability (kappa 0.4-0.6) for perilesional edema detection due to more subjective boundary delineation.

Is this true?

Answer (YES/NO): NO